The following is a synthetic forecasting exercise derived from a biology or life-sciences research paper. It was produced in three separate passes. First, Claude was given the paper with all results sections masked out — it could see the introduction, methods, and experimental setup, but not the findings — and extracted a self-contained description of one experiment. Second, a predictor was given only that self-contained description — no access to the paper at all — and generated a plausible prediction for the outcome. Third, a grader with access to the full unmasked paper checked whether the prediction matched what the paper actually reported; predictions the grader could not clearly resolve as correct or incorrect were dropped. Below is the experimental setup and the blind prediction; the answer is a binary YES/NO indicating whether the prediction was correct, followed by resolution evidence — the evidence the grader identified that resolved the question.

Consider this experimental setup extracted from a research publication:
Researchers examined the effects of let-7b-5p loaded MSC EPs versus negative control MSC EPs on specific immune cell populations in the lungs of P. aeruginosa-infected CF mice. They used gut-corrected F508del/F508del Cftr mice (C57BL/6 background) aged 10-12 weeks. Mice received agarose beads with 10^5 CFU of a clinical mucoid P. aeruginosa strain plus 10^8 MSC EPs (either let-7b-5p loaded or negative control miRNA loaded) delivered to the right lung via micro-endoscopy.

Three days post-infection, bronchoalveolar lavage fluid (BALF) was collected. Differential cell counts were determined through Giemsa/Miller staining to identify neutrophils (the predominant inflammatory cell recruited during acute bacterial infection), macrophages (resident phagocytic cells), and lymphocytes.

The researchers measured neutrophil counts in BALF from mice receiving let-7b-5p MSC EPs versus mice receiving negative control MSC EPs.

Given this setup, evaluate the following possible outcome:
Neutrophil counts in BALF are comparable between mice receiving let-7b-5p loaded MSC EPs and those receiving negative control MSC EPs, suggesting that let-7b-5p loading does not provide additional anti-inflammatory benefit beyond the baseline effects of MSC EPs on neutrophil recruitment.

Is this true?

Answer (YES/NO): NO